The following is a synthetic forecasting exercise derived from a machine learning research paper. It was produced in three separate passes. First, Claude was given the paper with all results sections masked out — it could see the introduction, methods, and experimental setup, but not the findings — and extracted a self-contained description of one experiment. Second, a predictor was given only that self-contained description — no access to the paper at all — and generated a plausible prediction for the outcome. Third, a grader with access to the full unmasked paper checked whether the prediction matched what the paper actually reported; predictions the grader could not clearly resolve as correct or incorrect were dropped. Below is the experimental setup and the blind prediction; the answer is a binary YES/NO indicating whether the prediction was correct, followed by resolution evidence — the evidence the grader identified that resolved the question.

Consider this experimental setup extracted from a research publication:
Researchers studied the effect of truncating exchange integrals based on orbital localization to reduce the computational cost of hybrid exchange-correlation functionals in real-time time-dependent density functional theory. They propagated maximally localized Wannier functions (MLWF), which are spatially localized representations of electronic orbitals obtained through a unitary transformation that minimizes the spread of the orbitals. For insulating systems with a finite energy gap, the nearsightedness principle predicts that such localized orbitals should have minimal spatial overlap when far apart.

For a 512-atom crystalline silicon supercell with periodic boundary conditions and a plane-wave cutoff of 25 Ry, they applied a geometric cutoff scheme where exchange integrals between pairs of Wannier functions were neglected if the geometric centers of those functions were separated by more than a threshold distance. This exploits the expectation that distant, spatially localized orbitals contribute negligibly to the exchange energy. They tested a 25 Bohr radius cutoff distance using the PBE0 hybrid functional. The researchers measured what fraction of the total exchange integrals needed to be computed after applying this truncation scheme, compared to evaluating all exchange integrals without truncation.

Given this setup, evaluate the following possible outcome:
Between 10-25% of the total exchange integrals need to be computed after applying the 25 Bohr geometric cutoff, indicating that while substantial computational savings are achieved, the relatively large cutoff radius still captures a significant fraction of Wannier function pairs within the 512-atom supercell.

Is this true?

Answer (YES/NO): NO